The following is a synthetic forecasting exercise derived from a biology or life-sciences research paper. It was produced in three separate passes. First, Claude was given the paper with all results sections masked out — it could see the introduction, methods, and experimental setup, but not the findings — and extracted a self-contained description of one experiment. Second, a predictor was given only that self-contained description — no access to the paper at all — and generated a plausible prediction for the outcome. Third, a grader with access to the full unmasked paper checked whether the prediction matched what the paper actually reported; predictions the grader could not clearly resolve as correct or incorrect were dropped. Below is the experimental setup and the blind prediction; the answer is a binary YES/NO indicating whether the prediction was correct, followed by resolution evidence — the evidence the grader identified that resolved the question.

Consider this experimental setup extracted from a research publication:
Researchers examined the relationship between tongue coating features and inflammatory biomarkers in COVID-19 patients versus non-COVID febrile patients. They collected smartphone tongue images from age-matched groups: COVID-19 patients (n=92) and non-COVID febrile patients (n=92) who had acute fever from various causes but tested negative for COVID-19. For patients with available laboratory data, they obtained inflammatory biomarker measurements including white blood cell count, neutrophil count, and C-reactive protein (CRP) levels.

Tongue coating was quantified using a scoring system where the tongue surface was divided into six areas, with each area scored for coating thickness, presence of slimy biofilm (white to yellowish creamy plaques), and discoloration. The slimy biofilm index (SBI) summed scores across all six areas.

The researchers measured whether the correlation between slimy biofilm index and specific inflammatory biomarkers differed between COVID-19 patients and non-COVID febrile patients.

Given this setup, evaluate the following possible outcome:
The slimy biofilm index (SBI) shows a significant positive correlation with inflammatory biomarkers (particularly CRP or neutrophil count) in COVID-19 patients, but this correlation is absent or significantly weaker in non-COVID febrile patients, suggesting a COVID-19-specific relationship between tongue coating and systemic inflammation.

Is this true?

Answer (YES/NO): NO